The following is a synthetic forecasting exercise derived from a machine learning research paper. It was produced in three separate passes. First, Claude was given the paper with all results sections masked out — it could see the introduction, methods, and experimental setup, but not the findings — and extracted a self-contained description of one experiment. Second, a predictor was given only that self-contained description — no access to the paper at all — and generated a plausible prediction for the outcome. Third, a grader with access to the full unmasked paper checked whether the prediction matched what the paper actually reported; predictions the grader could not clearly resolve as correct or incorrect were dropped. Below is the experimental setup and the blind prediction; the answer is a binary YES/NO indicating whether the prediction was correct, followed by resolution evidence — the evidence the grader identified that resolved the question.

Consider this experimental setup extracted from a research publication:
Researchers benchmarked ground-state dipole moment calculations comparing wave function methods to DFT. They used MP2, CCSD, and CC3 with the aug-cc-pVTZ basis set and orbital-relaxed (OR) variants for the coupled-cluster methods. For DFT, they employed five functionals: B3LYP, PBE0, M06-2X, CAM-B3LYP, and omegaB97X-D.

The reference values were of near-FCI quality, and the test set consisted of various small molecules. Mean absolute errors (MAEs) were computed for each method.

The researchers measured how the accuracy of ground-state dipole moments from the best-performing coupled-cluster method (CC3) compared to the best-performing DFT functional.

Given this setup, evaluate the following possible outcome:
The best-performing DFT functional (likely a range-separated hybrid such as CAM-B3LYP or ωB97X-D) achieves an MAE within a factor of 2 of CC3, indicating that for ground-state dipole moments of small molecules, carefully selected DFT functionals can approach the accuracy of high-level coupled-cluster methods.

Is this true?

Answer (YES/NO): NO